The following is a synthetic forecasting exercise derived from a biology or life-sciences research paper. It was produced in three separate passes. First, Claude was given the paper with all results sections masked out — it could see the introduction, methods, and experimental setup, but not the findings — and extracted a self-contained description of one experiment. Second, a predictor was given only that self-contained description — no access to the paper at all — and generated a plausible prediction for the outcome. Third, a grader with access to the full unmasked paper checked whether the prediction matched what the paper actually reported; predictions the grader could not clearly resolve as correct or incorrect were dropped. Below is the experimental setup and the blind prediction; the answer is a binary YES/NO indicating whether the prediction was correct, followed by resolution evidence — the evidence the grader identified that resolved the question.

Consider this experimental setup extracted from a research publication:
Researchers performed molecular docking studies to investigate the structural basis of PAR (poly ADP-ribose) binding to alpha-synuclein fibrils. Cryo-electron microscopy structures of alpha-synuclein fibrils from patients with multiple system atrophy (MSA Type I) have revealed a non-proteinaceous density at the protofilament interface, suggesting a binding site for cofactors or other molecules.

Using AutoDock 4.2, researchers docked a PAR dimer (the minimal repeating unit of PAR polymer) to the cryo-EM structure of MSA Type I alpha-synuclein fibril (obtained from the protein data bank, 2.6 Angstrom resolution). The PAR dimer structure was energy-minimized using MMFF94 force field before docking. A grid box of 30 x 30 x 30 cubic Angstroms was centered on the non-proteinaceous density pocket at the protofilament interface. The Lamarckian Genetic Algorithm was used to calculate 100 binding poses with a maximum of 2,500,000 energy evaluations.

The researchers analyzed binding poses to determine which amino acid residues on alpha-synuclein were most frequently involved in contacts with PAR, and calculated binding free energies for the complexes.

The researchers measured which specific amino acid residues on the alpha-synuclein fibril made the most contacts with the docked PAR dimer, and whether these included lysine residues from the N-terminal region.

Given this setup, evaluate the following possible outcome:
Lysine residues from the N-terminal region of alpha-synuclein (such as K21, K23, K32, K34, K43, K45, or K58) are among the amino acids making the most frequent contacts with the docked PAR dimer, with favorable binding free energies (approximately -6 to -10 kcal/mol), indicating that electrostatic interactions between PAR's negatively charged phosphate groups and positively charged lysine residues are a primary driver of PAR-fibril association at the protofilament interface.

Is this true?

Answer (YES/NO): NO